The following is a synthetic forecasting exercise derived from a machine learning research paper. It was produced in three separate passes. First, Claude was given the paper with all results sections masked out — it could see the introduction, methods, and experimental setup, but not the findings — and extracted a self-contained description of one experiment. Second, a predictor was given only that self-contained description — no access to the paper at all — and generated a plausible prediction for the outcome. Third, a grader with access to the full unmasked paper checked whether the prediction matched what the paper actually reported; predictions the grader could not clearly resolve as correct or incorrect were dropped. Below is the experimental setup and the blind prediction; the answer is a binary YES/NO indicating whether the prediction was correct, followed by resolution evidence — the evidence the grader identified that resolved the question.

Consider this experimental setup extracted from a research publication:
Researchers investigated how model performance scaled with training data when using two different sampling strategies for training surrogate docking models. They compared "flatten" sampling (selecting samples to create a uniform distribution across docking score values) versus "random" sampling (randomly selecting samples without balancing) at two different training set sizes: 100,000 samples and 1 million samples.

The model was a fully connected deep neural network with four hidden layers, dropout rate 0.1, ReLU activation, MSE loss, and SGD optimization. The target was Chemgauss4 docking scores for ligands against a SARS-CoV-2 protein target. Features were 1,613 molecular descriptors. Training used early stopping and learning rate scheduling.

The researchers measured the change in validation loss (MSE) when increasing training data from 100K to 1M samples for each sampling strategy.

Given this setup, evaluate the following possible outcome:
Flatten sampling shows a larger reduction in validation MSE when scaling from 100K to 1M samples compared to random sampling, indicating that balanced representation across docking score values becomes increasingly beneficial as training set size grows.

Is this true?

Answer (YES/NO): NO